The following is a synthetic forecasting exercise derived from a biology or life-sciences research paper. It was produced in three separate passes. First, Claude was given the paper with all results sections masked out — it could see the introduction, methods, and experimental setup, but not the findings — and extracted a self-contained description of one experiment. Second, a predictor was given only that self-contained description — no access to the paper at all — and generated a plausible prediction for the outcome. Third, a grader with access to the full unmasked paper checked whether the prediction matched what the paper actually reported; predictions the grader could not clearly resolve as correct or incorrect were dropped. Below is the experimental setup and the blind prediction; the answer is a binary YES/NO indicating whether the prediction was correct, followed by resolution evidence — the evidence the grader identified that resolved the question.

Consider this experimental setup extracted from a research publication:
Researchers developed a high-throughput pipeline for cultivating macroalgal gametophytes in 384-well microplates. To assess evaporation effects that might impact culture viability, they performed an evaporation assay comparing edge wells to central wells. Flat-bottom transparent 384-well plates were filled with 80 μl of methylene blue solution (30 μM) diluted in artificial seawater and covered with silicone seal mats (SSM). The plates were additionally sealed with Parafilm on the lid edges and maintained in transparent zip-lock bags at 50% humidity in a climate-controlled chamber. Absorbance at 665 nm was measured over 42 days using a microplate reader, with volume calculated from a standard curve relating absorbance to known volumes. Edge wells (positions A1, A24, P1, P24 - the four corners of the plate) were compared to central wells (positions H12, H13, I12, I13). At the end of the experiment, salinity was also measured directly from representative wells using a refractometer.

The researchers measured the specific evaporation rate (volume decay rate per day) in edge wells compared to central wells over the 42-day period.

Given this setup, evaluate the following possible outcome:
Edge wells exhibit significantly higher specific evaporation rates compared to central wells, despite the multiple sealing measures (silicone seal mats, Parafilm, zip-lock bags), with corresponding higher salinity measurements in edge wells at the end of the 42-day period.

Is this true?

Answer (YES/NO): YES